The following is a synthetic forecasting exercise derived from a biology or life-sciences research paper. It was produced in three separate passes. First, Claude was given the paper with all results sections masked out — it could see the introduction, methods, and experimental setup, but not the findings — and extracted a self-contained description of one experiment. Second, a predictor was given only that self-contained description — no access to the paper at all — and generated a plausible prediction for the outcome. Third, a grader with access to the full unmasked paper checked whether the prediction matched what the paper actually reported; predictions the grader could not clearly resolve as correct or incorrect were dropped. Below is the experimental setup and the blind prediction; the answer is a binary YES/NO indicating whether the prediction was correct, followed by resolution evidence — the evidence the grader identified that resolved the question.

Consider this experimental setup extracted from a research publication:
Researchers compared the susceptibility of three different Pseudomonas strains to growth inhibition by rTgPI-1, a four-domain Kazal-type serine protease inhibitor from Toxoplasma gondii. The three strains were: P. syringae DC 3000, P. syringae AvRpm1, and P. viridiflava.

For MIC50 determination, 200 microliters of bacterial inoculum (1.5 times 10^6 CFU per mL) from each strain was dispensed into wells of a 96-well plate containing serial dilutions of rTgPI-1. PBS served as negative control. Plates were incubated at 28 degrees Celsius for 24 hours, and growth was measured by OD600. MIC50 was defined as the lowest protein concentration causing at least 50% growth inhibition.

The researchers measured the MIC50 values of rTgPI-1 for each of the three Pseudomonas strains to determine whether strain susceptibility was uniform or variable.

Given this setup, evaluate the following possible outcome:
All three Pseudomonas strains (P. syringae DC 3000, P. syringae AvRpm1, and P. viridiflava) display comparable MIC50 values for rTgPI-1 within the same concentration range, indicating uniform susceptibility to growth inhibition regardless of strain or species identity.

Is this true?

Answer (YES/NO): NO